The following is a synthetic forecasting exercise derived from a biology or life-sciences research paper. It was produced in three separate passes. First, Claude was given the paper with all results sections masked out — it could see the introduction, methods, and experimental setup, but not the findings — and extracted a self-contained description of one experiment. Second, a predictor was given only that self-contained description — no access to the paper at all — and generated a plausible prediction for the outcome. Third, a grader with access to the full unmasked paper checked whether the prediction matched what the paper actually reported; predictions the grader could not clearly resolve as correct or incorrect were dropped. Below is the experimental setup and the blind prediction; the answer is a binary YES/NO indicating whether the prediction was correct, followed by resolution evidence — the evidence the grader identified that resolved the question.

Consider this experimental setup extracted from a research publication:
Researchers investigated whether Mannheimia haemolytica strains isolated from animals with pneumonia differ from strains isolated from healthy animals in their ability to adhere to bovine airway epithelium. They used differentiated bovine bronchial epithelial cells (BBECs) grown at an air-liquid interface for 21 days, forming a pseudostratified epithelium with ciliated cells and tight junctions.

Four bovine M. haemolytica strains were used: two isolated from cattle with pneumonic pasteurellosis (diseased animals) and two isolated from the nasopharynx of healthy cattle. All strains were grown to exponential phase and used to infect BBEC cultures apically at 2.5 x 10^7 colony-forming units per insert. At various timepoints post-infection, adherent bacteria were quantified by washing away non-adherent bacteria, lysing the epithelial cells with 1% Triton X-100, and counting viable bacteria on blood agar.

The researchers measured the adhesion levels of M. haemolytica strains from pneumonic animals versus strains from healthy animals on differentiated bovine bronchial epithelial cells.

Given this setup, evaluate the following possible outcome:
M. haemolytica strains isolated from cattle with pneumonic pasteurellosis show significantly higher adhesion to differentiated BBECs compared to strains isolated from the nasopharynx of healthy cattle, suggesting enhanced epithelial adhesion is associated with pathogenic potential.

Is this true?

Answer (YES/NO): YES